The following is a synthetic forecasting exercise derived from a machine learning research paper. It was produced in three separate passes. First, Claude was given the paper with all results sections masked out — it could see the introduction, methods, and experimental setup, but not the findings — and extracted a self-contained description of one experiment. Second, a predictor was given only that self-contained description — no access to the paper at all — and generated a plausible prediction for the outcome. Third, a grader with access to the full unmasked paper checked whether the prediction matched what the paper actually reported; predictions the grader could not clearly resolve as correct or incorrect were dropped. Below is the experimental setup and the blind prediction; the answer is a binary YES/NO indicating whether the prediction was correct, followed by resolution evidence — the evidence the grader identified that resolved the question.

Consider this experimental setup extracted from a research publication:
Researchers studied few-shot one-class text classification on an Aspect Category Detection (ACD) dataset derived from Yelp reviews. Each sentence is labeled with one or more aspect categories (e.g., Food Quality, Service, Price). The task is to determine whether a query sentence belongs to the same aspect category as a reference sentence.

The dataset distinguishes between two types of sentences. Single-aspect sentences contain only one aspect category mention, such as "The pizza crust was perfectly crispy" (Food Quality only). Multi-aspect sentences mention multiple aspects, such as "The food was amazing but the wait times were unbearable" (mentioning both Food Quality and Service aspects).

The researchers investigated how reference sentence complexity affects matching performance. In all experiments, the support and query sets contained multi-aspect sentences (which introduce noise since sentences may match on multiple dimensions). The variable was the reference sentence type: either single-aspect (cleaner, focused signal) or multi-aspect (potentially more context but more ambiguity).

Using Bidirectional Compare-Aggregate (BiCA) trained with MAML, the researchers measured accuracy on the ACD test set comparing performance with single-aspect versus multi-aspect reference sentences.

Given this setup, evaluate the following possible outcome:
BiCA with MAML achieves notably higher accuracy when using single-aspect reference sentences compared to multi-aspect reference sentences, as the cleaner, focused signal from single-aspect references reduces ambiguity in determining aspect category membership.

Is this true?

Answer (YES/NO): NO